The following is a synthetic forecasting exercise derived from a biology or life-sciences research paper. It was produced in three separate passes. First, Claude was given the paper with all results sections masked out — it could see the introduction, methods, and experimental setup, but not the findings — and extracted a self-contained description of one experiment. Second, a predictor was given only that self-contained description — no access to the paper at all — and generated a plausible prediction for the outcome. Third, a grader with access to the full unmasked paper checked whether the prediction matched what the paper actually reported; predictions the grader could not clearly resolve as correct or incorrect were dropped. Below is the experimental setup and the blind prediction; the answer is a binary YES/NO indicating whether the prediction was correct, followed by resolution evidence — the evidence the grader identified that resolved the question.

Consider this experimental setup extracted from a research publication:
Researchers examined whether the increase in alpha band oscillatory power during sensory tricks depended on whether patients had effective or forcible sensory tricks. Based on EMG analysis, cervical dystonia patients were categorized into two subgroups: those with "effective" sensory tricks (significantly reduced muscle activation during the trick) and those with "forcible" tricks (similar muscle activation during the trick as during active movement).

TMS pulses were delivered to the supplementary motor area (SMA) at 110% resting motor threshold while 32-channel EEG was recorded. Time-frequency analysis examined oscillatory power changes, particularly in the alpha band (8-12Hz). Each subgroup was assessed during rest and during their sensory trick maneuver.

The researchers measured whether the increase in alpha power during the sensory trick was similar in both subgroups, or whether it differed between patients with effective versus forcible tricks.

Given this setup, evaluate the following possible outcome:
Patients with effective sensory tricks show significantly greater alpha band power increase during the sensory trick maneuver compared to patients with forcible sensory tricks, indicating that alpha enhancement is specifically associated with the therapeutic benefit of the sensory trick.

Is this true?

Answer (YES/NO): NO